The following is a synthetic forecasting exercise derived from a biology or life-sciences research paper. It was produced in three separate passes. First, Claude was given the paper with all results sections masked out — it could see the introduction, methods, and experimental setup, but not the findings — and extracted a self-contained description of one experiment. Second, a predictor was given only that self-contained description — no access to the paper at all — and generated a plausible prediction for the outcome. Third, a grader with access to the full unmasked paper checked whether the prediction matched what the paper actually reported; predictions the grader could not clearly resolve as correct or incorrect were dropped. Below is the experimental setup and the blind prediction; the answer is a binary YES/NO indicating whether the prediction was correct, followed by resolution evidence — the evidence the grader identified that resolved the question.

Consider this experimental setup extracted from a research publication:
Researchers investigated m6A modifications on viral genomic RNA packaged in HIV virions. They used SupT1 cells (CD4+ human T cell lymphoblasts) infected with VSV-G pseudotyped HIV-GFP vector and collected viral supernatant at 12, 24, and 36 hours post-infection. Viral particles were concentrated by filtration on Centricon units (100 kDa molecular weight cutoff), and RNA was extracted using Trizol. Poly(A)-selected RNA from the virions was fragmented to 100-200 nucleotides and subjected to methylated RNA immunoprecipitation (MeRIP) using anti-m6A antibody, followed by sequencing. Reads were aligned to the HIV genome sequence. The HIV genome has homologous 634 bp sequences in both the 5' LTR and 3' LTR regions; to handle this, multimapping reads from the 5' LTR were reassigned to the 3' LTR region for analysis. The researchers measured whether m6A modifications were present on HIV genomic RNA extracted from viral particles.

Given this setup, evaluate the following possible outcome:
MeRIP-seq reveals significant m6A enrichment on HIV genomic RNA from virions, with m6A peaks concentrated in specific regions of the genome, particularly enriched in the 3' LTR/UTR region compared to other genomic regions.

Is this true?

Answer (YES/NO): NO